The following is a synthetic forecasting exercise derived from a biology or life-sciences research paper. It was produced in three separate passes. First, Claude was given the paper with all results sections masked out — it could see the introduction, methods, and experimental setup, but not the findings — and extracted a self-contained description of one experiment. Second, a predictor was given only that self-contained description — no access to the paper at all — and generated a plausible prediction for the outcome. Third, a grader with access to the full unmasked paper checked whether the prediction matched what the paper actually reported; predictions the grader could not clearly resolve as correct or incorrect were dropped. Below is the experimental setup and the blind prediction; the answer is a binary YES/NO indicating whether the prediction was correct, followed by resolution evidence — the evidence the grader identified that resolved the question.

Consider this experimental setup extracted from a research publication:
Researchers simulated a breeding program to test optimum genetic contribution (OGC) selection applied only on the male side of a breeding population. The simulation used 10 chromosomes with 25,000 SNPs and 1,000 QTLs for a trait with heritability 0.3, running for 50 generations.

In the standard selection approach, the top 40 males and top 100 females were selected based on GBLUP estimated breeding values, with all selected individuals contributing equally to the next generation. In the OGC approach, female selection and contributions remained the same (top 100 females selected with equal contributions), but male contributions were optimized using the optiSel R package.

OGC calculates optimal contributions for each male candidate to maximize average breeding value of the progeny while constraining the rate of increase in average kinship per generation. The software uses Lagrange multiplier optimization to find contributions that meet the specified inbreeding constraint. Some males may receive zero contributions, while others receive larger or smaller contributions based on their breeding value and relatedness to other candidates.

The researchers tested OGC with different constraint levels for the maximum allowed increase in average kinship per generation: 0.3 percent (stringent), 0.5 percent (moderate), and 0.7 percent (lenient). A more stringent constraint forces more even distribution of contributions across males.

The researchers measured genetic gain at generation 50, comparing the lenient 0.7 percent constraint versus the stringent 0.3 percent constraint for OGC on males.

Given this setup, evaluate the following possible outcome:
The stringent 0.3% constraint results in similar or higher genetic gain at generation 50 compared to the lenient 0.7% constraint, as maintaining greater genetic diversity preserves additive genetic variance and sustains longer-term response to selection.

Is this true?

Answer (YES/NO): YES